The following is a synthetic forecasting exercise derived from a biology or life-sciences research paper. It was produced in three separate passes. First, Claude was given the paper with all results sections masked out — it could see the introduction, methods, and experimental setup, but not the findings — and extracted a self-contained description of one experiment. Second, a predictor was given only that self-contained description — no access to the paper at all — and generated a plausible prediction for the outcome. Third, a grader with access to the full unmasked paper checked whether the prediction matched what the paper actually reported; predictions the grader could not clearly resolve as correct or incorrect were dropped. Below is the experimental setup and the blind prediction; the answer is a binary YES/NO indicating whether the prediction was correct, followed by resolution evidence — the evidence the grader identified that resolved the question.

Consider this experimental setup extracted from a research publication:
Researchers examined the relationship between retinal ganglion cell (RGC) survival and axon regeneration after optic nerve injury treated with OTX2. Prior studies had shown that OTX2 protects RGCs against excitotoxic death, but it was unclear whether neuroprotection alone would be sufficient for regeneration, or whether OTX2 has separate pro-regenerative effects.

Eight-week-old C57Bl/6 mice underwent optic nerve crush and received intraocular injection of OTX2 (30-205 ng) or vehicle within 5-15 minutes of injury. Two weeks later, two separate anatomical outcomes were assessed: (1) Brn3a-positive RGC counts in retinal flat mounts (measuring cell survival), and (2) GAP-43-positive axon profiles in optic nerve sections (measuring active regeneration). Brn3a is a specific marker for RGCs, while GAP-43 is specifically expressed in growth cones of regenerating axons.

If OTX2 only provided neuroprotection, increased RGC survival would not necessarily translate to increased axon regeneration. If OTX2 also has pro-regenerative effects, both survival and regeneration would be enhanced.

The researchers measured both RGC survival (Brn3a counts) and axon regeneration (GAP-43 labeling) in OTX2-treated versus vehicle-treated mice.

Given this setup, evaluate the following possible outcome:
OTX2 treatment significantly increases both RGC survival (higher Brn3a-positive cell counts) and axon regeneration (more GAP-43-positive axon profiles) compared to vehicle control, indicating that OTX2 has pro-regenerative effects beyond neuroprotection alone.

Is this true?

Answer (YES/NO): YES